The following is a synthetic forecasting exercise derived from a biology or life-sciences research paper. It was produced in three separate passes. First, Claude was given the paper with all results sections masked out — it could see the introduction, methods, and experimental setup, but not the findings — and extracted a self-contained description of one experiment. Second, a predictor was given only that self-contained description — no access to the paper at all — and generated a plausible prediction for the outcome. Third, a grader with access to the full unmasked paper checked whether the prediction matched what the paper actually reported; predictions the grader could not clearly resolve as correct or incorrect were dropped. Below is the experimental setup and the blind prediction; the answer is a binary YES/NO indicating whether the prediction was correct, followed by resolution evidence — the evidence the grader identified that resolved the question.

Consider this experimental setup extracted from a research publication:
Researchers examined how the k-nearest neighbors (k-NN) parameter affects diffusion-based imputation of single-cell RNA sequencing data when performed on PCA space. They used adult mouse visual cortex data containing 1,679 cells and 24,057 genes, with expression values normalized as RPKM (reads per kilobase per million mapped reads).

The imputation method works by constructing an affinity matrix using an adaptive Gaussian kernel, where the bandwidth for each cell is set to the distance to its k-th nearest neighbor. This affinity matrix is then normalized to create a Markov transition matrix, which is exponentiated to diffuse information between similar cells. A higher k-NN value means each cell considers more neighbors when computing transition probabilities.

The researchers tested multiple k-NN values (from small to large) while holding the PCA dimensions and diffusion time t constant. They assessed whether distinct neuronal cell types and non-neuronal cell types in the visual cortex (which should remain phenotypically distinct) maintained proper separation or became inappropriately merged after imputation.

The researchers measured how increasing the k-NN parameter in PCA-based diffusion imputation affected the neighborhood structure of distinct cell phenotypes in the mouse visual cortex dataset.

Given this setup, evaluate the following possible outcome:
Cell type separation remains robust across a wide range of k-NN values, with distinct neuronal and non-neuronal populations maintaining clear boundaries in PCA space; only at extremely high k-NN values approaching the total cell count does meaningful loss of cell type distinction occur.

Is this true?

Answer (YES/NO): NO